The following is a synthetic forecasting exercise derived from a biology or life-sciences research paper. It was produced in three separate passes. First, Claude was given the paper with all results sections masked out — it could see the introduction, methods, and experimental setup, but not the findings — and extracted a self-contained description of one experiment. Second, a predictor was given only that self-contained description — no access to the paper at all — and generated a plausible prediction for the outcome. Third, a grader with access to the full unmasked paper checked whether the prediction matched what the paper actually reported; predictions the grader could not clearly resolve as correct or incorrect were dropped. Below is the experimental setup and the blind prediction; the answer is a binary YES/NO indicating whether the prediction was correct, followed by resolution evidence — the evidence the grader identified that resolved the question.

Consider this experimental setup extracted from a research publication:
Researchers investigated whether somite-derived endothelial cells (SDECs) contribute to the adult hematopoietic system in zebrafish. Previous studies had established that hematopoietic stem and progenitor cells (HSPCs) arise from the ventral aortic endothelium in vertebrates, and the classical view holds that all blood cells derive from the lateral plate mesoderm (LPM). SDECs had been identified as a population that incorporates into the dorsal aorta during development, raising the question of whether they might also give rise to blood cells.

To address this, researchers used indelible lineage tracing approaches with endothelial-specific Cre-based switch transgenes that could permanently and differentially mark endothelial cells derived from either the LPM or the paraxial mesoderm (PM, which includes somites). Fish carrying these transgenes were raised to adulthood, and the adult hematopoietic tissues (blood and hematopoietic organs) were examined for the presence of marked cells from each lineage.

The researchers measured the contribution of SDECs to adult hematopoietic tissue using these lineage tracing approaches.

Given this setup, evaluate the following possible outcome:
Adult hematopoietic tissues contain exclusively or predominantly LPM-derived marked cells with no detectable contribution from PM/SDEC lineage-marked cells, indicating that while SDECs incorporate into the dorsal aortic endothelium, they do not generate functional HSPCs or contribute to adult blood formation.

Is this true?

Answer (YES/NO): YES